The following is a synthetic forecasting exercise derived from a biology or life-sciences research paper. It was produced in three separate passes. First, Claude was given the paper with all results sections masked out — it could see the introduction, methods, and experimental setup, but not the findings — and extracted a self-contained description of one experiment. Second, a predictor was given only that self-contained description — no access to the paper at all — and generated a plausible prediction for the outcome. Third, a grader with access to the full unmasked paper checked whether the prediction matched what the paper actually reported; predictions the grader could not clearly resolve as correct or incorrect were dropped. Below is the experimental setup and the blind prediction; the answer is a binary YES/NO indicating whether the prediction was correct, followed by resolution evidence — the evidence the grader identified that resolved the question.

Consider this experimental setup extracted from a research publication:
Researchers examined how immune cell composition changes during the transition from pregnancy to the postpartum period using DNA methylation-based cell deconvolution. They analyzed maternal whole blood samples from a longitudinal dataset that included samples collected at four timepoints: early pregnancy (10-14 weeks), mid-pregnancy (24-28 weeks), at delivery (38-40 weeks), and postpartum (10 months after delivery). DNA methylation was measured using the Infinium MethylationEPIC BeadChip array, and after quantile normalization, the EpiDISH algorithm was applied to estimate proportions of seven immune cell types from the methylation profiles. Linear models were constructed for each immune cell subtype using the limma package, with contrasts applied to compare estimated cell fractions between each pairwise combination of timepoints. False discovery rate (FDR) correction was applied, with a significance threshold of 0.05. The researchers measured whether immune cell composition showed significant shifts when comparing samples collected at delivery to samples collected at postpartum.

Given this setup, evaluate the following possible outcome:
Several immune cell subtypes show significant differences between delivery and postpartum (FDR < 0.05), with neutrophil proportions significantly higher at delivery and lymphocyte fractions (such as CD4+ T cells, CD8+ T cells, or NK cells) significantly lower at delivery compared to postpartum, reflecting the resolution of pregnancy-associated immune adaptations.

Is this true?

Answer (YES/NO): YES